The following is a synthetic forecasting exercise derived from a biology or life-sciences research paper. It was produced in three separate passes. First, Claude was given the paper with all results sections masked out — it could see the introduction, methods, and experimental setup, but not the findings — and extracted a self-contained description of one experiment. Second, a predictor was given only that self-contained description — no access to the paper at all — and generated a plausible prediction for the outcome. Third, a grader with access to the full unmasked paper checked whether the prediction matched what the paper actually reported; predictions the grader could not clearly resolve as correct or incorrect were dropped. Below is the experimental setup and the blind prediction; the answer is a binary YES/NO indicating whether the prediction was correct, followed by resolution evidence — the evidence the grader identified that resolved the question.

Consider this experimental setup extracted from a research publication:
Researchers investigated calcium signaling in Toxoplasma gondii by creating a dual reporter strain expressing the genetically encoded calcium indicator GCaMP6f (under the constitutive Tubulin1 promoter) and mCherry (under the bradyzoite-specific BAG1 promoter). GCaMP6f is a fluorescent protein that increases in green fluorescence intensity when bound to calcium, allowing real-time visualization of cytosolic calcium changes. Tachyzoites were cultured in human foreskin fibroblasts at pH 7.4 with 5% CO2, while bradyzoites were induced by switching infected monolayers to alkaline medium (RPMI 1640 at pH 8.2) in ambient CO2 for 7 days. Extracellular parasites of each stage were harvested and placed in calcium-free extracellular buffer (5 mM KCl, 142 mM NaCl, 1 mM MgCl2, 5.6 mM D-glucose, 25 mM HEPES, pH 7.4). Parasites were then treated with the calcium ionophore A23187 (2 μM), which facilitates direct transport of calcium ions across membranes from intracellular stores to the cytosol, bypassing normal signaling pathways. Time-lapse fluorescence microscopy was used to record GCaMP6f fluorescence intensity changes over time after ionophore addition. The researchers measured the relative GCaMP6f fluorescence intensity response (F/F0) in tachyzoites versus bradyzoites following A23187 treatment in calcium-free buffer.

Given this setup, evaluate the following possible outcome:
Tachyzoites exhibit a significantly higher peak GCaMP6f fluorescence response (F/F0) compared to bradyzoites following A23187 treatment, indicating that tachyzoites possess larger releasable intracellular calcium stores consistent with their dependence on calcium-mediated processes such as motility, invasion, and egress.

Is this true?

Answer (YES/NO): YES